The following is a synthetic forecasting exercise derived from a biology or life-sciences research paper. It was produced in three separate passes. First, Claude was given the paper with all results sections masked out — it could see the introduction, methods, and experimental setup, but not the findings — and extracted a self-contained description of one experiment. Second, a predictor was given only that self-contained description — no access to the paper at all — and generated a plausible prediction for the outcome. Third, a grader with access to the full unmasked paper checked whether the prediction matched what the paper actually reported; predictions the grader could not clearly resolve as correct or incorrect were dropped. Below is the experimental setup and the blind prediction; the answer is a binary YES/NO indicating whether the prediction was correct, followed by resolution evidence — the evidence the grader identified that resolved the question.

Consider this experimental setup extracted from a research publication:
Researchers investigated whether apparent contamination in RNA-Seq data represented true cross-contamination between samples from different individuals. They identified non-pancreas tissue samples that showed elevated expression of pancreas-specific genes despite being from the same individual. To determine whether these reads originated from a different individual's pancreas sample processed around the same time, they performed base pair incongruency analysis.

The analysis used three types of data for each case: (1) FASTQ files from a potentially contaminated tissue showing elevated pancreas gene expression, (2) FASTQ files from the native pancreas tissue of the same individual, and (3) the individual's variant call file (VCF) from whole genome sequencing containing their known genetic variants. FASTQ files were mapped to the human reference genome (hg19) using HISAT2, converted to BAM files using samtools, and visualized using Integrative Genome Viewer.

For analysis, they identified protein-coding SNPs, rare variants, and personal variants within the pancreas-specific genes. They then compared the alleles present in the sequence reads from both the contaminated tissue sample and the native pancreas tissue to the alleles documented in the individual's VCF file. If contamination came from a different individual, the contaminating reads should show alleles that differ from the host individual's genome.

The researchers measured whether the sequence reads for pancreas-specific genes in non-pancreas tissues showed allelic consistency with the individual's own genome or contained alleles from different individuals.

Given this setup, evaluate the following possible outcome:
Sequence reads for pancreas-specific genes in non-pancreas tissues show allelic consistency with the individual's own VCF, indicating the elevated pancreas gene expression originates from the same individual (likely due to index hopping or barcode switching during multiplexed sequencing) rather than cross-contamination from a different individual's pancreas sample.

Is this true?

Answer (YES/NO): NO